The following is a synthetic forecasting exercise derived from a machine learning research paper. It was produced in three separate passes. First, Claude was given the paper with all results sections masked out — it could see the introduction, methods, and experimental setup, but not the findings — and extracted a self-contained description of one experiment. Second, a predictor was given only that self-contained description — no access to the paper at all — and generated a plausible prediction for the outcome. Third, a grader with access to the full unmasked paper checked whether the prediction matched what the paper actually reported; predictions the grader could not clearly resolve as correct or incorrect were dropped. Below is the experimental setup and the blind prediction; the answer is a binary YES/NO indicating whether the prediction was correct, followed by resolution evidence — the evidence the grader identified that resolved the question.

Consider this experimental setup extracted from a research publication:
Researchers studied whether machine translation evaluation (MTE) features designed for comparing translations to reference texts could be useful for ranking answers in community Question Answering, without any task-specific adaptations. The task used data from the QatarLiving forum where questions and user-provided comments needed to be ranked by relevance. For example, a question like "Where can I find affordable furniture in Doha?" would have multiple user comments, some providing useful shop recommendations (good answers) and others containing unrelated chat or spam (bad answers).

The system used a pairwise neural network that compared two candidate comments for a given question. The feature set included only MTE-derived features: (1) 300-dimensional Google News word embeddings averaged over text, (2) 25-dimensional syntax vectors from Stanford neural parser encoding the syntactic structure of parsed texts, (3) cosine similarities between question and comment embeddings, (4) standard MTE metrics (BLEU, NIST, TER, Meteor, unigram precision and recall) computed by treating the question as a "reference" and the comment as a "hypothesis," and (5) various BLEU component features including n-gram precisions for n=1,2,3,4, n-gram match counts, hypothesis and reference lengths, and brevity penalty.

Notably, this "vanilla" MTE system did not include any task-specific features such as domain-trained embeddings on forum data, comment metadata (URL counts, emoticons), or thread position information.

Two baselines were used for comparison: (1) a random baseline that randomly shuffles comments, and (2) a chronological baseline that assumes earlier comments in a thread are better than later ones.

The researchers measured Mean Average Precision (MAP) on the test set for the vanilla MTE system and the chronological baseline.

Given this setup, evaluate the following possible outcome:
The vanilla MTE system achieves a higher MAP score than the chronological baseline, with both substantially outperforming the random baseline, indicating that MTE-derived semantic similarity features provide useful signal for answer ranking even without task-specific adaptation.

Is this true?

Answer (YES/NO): YES